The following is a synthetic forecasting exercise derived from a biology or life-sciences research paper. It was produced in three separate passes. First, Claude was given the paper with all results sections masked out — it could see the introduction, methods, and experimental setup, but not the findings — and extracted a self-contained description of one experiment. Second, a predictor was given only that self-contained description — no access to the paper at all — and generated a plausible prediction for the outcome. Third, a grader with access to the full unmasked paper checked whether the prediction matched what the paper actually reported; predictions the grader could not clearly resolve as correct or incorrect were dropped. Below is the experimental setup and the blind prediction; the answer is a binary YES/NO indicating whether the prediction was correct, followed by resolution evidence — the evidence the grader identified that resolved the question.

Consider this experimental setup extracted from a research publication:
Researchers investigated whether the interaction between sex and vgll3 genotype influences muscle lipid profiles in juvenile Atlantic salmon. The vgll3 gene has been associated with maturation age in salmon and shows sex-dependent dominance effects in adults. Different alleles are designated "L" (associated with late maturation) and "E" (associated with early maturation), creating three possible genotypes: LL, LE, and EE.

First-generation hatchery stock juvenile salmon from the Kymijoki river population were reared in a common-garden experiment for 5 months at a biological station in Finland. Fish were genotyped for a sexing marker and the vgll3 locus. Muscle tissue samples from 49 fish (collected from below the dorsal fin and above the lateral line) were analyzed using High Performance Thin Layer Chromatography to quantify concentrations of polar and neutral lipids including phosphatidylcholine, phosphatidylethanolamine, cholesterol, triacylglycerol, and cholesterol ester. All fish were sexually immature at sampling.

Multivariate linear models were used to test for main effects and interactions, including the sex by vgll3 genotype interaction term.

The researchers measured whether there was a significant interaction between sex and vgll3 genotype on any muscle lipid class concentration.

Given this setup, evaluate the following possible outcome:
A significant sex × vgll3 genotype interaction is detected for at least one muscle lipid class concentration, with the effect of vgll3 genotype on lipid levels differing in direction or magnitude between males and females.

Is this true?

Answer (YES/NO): NO